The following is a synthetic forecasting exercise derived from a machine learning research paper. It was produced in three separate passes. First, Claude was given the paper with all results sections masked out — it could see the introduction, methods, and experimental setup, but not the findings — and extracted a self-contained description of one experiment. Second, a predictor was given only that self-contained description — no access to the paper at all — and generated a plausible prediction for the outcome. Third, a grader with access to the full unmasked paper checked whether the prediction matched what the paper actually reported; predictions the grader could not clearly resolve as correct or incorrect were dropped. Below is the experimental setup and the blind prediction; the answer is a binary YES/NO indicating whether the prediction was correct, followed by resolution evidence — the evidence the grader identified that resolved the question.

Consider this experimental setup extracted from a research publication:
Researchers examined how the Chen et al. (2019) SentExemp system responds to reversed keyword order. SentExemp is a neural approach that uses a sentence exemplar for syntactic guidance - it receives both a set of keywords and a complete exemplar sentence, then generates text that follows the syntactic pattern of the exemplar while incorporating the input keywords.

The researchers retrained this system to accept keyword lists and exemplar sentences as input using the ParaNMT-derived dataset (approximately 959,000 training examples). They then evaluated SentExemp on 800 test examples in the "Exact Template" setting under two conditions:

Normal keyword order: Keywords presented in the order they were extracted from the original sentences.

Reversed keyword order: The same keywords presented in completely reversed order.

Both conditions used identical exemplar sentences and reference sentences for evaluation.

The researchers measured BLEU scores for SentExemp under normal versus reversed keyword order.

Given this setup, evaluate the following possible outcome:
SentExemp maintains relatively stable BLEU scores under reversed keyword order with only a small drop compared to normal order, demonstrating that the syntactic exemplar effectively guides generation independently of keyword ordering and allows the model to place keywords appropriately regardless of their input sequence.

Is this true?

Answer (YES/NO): YES